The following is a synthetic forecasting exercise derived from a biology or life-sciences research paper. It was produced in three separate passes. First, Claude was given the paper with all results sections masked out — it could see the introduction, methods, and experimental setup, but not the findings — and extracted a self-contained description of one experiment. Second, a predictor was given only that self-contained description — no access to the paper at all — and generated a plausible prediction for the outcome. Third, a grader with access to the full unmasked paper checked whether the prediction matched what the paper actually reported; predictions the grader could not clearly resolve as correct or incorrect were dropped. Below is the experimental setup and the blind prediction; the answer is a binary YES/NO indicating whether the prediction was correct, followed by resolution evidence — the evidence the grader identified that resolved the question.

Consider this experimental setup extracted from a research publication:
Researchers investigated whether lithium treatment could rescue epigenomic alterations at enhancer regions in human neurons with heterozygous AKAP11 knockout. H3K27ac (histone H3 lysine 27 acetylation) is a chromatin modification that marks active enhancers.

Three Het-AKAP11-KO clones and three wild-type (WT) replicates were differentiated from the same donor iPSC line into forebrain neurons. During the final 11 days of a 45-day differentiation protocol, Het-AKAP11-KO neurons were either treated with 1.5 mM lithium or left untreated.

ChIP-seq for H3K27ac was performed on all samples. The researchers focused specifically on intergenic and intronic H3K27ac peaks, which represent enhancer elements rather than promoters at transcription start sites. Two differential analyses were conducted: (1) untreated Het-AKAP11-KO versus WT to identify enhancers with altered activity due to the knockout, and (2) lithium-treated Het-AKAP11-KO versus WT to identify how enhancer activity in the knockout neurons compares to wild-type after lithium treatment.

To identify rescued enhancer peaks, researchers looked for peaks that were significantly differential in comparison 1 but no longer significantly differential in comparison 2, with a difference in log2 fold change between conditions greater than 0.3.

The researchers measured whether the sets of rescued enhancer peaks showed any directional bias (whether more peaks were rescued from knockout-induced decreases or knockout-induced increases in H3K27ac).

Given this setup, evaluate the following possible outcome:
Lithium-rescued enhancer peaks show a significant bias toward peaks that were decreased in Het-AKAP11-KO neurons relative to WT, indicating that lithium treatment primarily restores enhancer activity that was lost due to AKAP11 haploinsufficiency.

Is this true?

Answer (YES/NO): NO